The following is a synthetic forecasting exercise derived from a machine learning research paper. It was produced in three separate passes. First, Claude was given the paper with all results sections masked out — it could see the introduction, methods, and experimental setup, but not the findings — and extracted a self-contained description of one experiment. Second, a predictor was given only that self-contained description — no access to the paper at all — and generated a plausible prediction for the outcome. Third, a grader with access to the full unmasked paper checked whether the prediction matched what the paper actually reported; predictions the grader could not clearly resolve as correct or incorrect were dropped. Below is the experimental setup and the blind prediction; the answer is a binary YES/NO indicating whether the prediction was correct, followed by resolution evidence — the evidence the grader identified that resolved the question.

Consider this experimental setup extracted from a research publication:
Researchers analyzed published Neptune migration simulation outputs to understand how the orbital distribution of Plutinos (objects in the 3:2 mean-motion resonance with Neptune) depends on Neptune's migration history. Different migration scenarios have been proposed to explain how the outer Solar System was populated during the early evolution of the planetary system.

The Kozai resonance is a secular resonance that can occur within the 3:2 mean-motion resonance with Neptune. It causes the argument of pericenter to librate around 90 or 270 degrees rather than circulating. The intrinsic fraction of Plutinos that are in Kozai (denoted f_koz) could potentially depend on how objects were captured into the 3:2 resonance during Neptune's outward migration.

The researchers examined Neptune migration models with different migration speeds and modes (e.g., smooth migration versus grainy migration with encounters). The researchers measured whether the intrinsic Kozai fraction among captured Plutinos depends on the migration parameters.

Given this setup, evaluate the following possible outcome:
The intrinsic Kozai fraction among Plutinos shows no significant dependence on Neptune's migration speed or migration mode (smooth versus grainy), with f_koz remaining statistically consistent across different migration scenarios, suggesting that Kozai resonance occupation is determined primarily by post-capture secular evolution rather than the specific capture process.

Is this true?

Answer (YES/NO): NO